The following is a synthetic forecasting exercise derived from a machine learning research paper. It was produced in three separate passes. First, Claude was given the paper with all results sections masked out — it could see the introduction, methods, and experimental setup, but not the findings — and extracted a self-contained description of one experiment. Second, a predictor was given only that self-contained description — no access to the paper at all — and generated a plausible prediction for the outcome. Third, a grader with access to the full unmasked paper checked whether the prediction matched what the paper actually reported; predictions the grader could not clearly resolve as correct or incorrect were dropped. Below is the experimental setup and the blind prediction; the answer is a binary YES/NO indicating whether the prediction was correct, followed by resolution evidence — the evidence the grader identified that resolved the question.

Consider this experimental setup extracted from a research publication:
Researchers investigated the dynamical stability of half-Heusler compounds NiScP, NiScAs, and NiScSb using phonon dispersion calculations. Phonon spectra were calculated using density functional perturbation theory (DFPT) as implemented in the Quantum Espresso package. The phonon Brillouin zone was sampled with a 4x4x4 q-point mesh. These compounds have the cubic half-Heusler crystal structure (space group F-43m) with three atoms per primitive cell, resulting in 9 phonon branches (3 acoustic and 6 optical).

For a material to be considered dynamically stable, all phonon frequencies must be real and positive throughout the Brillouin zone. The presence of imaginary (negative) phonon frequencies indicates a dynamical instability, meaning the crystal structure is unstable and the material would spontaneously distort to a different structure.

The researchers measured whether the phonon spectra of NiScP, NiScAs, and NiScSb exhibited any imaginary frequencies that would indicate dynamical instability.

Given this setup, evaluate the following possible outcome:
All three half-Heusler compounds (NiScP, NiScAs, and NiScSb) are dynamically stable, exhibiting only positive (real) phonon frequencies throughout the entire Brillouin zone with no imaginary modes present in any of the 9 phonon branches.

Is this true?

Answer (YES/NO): YES